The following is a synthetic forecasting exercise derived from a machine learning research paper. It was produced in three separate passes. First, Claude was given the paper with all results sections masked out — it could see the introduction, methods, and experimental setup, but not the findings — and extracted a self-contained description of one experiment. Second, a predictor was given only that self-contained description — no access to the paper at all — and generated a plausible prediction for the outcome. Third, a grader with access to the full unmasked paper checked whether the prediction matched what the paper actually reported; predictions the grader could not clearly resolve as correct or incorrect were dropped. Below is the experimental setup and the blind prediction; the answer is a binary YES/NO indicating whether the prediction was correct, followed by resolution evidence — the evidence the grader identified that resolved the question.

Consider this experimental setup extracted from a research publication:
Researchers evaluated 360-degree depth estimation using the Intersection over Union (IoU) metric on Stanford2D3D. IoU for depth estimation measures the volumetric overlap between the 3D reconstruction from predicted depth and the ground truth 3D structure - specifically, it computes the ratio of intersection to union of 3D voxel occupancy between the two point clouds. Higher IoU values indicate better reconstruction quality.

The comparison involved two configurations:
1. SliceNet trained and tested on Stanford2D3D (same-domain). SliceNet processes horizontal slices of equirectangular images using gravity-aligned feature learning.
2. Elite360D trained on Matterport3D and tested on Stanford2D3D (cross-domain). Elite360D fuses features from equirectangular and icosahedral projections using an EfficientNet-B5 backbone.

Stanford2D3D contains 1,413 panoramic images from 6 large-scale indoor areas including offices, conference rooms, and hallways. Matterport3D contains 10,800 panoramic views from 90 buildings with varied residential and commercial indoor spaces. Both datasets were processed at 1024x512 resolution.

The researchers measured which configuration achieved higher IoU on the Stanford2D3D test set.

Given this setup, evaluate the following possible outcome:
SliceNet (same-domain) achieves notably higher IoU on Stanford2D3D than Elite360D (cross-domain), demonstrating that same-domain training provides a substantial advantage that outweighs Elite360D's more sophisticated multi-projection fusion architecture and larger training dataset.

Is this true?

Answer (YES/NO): NO